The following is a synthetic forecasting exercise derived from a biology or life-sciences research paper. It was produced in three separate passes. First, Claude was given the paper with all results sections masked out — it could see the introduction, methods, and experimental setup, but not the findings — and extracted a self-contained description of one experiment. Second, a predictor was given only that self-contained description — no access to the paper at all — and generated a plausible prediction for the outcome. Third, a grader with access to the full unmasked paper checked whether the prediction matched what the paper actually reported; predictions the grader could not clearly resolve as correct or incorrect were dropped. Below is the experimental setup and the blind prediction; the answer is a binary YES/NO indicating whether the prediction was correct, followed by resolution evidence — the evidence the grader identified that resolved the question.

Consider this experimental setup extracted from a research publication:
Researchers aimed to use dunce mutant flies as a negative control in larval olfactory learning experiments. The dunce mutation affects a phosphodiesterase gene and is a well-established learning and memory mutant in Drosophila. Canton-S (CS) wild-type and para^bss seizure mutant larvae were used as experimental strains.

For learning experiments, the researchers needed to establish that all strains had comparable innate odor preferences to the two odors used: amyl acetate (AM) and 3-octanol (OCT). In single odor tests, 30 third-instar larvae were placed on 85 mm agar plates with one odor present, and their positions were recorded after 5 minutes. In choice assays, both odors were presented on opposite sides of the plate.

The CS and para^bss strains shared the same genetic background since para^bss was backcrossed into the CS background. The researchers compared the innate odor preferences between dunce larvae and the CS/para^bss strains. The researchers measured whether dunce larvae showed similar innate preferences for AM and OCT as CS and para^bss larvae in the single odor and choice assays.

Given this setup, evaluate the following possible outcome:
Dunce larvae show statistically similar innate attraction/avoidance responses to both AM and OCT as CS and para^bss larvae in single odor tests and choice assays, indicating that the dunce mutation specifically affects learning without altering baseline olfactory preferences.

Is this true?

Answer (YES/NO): NO